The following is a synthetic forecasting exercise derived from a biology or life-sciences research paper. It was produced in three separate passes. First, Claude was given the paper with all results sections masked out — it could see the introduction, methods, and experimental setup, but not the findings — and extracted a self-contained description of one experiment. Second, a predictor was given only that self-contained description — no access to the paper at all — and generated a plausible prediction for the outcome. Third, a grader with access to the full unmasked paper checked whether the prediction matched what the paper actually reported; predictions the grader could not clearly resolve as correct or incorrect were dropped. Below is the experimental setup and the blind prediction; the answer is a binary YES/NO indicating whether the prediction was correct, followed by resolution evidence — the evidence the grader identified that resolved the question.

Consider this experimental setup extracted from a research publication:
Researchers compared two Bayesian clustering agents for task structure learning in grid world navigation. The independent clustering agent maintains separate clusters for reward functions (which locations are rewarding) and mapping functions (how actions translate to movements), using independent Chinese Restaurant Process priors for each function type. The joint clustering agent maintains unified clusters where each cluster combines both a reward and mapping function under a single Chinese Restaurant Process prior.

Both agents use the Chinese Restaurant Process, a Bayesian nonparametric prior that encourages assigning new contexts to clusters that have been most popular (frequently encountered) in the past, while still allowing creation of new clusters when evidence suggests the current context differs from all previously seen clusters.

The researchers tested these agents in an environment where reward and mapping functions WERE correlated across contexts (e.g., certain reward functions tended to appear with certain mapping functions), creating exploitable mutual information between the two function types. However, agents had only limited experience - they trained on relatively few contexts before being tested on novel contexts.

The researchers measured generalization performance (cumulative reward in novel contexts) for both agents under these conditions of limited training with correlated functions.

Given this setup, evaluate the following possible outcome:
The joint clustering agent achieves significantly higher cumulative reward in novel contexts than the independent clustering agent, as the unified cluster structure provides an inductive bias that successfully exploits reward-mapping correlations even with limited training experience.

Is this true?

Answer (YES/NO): YES